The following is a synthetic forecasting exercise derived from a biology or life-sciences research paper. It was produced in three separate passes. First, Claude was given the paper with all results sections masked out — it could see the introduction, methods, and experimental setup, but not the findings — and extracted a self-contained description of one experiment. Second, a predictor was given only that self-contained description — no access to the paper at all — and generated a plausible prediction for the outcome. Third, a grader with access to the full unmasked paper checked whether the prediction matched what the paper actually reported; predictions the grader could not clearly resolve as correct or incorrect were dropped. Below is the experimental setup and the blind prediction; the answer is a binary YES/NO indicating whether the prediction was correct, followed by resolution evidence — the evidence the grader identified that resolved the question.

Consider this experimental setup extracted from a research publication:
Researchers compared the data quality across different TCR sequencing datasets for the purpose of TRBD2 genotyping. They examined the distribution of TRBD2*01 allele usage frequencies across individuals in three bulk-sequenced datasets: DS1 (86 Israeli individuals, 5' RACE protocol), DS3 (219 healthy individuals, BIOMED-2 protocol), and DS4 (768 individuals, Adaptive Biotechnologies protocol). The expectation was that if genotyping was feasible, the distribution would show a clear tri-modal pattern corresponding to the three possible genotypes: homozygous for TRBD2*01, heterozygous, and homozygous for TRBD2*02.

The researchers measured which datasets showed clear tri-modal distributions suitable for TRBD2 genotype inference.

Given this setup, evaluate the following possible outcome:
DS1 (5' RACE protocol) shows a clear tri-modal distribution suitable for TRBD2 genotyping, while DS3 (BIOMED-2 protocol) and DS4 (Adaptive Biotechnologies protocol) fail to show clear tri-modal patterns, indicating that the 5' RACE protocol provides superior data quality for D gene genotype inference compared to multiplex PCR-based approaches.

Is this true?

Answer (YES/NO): NO